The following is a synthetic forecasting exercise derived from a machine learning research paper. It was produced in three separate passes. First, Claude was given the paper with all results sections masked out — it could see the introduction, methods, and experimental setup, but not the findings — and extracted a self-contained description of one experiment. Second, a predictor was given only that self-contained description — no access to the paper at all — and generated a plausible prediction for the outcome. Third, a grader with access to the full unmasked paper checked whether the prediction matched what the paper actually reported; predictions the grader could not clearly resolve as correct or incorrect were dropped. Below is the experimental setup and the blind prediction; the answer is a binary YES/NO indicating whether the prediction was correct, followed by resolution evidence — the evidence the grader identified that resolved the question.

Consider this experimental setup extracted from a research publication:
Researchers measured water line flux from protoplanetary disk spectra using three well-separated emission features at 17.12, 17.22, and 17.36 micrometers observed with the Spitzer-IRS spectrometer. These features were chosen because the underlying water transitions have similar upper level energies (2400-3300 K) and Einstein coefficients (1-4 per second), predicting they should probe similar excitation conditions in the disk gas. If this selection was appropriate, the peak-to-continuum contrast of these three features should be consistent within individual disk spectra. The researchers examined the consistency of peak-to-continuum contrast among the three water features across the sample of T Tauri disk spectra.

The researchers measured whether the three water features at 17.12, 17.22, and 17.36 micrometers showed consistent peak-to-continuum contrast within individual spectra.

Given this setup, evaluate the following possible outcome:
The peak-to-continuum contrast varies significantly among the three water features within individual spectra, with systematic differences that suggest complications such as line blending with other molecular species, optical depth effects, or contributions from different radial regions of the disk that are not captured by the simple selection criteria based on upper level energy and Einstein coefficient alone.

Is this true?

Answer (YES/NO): NO